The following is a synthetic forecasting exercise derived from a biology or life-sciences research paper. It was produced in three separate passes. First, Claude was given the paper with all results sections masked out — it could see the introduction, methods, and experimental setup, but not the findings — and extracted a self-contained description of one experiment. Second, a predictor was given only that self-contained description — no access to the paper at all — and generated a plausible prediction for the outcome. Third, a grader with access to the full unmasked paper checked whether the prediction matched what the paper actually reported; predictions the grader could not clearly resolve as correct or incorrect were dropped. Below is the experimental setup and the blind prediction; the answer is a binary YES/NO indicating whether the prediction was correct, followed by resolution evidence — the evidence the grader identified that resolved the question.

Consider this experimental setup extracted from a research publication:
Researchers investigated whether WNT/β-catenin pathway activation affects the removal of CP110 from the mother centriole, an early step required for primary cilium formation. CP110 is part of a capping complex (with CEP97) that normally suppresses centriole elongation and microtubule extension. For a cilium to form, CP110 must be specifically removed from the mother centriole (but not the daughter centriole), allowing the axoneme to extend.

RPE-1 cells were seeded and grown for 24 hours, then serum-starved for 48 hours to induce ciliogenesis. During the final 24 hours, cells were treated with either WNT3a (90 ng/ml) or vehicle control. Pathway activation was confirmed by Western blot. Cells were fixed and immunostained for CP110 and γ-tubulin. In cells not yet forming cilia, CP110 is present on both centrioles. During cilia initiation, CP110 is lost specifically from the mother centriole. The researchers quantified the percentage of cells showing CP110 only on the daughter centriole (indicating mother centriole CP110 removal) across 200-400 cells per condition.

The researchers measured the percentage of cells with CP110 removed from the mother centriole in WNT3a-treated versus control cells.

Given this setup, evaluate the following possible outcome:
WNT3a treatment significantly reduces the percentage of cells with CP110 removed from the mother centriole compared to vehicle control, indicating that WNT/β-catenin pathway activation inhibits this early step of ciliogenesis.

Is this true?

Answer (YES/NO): NO